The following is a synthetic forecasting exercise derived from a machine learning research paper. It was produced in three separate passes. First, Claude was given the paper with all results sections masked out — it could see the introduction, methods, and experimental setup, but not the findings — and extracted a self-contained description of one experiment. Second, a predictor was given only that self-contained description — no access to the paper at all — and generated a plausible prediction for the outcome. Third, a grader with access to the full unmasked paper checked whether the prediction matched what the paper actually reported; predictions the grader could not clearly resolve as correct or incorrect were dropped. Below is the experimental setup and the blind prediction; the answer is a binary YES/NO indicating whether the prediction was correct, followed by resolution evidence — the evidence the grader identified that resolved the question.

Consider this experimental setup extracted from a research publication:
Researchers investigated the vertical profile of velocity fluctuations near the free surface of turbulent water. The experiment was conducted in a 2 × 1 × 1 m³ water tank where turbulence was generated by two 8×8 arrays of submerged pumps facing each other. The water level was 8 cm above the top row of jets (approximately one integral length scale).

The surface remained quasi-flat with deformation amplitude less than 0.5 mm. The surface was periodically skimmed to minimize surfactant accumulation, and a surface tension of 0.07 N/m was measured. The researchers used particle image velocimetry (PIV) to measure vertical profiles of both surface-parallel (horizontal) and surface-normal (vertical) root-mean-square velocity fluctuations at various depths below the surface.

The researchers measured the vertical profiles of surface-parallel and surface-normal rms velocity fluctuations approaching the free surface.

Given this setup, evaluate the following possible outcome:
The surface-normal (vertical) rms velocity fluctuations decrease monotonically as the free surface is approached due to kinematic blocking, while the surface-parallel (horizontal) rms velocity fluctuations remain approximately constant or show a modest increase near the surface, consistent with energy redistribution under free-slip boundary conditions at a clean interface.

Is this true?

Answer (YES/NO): NO